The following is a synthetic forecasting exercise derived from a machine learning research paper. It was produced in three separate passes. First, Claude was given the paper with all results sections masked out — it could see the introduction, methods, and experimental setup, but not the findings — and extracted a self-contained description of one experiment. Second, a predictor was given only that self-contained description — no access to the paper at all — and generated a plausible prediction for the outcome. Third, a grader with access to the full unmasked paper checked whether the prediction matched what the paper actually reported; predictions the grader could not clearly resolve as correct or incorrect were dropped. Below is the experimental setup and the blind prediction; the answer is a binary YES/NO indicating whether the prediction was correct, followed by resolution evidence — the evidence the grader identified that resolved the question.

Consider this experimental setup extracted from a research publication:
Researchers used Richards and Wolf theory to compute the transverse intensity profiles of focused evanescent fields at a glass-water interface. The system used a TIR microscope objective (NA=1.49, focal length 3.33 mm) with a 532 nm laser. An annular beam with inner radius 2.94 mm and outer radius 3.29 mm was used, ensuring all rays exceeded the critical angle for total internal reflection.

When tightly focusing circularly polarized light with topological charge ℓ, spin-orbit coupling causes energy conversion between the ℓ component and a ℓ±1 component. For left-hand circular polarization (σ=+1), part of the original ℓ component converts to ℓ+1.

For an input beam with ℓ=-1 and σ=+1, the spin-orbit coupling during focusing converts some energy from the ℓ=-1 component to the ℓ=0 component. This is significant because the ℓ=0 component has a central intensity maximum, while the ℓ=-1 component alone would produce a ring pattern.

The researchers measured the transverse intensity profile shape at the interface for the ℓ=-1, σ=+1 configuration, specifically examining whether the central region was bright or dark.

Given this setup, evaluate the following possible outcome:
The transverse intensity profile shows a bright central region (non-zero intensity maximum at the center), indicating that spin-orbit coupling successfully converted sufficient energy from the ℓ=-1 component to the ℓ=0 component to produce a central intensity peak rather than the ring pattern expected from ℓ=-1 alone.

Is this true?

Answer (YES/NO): YES